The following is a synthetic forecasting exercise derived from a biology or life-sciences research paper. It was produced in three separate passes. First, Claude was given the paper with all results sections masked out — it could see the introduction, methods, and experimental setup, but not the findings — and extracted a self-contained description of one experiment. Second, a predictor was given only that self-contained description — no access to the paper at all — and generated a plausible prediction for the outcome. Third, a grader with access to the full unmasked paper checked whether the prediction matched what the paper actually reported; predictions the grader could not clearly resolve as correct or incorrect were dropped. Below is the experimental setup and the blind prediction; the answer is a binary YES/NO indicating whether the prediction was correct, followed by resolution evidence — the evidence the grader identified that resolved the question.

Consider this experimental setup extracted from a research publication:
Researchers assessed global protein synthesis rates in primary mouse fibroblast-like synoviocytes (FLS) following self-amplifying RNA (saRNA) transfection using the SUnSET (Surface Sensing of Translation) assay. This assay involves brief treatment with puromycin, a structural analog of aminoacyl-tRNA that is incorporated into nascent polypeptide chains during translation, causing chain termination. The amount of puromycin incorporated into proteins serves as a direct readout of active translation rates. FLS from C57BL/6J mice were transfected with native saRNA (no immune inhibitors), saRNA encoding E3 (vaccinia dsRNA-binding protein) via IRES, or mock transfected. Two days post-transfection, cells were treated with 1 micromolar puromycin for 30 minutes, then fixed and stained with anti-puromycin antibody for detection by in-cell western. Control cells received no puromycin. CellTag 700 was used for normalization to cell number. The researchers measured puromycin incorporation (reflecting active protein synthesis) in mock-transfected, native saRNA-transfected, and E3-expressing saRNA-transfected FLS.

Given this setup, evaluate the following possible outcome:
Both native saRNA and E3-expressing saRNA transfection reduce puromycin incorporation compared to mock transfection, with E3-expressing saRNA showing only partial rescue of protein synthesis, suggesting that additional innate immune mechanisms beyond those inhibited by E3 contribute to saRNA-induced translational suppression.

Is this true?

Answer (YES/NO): YES